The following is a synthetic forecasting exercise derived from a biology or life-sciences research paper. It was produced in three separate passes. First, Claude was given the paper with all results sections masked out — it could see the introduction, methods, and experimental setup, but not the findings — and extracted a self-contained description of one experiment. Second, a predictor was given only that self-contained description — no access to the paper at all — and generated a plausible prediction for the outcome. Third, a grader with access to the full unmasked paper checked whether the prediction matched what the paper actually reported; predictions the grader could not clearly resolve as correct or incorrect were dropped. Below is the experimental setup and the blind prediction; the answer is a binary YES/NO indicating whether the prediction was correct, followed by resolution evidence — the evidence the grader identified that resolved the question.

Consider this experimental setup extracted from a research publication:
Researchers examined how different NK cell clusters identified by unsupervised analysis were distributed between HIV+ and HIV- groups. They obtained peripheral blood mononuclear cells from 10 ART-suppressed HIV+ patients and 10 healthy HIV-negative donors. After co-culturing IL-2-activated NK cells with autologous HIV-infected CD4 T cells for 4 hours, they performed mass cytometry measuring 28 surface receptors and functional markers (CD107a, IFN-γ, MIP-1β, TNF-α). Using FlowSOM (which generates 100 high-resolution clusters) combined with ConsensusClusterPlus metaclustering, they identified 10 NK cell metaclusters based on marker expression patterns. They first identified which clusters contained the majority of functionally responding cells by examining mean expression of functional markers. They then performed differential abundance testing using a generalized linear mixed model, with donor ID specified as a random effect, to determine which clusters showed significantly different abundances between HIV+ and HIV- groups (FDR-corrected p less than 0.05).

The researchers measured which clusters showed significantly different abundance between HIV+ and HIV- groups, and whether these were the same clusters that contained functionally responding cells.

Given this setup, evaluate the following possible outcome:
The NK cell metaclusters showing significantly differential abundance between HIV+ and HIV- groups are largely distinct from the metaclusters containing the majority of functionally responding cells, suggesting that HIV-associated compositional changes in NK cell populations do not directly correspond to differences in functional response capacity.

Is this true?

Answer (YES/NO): YES